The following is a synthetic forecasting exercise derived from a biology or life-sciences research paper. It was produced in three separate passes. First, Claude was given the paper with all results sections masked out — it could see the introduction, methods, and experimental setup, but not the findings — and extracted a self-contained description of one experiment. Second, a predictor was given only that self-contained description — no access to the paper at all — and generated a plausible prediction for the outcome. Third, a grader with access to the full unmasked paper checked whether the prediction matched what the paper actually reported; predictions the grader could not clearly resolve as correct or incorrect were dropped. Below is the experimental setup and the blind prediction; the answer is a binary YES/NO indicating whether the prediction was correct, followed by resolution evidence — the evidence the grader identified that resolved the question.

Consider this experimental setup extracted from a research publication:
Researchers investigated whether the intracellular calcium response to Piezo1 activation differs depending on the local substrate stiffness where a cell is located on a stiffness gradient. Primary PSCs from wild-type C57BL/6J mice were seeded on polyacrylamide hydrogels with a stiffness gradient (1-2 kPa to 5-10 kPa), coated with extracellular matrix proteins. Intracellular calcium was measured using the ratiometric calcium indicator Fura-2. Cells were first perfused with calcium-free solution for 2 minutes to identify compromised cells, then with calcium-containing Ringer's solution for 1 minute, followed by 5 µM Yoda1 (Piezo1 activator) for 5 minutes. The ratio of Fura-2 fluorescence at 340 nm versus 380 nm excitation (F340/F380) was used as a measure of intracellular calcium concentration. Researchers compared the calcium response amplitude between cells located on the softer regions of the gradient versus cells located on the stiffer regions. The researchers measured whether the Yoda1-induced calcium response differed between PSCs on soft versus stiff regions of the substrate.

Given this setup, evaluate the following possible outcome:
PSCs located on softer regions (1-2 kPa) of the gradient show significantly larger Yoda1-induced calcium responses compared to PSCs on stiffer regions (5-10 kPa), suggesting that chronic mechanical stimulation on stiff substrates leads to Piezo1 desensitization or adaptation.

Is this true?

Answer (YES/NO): NO